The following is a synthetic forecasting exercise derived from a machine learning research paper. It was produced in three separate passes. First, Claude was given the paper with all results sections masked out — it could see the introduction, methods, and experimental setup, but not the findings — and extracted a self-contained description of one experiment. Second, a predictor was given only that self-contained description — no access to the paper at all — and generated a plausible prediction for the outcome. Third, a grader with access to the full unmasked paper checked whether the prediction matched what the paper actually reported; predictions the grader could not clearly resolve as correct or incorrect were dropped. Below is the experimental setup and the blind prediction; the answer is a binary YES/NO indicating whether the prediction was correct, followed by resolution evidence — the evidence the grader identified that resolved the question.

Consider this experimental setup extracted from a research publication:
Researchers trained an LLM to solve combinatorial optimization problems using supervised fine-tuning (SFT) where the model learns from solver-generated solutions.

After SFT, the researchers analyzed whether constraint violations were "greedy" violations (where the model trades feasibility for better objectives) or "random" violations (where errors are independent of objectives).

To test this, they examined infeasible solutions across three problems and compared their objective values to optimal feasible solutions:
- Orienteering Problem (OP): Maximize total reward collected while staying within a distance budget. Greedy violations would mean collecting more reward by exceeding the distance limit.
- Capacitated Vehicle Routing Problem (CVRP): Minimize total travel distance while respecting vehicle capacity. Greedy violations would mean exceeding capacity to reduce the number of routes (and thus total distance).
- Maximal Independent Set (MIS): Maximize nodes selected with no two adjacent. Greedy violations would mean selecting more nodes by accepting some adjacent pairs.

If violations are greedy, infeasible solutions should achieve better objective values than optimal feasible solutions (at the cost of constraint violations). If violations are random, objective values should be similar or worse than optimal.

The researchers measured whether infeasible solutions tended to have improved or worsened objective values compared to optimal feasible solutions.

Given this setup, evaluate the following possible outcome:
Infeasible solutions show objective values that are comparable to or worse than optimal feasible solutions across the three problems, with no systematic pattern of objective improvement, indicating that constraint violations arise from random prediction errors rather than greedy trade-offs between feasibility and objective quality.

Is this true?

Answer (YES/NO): NO